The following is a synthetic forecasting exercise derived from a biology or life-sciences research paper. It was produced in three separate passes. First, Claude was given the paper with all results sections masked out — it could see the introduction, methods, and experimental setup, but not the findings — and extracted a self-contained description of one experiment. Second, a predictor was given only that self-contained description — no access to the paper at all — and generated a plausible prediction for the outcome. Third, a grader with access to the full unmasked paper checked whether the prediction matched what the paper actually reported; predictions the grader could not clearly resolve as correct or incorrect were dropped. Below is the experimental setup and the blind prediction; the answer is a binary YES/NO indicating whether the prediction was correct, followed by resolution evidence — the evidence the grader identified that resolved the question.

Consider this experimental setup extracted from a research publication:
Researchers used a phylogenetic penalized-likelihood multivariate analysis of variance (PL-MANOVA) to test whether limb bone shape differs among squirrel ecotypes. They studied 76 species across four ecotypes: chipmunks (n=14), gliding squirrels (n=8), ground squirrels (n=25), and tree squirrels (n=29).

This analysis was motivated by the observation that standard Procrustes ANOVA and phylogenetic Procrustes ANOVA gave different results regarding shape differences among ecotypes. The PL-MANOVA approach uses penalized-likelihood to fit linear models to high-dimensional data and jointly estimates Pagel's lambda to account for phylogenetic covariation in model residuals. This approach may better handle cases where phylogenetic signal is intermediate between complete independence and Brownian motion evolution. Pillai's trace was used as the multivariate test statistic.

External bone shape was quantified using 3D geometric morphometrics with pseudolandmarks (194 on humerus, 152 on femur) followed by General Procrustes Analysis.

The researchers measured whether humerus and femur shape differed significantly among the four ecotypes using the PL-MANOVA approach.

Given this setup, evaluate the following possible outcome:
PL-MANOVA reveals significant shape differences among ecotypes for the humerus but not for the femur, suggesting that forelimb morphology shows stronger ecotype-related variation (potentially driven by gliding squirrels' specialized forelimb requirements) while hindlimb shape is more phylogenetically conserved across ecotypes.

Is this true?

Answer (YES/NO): YES